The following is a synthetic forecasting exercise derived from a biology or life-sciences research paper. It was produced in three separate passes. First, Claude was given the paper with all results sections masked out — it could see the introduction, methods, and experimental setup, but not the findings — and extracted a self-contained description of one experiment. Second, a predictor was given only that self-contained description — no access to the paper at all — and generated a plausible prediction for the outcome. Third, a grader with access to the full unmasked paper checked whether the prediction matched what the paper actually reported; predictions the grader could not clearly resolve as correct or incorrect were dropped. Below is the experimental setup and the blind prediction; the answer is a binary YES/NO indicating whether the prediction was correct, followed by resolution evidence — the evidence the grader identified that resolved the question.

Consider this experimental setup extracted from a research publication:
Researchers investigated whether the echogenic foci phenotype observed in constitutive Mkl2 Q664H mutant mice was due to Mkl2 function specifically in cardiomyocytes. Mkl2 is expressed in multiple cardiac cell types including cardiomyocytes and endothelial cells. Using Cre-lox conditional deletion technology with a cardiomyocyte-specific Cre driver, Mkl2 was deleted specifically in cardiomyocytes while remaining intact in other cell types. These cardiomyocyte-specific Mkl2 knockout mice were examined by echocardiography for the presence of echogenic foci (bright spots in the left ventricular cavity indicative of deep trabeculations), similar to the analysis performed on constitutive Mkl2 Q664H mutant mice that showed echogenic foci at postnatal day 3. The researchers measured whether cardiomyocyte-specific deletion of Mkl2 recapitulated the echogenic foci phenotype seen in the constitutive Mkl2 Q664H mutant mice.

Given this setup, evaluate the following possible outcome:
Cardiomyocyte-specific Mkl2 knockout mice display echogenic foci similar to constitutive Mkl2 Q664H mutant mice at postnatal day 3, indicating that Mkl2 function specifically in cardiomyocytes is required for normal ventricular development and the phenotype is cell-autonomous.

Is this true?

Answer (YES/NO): NO